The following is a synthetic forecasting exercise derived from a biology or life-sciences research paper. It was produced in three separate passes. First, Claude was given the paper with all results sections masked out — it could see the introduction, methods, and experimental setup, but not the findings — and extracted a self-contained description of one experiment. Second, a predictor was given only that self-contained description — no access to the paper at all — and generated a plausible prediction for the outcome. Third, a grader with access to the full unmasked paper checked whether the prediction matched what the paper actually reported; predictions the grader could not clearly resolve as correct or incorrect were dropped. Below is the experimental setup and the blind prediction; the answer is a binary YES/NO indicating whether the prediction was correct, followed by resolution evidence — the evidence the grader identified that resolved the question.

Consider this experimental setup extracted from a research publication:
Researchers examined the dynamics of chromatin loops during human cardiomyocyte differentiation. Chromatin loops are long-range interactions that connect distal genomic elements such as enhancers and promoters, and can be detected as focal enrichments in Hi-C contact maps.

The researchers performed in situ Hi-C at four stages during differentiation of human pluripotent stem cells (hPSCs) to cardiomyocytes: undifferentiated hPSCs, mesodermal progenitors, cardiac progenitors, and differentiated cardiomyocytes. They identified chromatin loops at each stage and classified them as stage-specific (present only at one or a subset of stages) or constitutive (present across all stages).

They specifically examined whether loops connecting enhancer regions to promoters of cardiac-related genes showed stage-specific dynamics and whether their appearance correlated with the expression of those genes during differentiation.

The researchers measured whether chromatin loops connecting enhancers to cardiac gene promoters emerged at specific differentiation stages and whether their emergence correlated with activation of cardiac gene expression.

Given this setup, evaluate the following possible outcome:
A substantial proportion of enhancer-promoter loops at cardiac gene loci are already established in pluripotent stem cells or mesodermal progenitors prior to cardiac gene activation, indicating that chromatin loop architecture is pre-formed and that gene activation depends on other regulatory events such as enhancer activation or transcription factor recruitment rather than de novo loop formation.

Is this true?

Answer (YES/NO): NO